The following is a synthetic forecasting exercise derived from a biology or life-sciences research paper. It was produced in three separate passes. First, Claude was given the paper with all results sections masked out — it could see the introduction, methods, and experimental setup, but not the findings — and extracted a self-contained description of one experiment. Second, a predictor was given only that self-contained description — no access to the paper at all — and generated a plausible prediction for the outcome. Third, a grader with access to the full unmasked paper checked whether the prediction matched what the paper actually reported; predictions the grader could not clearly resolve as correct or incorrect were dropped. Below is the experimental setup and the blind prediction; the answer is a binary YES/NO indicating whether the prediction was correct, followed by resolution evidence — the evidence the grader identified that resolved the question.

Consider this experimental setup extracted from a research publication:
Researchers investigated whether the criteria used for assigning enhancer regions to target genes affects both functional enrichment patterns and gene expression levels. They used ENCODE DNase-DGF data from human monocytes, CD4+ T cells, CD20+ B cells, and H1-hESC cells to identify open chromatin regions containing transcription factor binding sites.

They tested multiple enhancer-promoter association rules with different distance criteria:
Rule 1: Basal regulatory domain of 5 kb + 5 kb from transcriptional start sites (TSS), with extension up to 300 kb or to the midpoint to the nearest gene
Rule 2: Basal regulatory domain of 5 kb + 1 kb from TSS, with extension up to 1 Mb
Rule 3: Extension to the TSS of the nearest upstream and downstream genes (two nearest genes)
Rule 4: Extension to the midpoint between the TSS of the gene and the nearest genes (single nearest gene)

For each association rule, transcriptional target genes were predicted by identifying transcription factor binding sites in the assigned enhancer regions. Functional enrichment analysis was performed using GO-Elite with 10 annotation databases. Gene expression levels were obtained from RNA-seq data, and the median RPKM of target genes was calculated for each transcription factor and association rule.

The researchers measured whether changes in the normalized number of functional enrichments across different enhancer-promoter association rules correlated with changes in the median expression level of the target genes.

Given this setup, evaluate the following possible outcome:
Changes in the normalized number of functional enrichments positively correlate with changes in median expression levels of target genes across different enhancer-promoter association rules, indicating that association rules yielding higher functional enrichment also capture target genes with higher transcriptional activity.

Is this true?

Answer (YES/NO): NO